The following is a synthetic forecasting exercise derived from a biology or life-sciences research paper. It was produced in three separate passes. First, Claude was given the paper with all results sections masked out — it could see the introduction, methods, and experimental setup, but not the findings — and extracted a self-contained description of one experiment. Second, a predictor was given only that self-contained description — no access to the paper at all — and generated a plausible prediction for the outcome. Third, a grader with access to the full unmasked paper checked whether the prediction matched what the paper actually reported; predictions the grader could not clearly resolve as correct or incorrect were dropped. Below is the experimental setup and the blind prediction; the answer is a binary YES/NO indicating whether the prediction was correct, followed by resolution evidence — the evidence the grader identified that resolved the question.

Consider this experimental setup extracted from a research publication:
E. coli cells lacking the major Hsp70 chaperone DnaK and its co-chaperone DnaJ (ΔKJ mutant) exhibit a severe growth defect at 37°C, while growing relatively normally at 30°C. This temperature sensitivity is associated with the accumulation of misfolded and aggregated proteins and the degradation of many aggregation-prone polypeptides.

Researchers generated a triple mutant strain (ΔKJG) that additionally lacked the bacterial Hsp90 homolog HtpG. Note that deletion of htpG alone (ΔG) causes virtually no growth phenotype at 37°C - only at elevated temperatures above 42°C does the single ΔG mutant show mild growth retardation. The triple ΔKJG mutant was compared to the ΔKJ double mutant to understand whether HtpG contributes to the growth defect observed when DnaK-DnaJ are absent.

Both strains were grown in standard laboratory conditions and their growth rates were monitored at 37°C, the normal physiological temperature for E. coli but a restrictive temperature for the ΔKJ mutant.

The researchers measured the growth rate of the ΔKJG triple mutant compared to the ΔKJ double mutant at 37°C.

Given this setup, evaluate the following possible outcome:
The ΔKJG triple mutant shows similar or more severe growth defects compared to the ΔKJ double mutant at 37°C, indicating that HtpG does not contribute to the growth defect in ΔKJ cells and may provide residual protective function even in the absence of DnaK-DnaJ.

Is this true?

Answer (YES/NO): NO